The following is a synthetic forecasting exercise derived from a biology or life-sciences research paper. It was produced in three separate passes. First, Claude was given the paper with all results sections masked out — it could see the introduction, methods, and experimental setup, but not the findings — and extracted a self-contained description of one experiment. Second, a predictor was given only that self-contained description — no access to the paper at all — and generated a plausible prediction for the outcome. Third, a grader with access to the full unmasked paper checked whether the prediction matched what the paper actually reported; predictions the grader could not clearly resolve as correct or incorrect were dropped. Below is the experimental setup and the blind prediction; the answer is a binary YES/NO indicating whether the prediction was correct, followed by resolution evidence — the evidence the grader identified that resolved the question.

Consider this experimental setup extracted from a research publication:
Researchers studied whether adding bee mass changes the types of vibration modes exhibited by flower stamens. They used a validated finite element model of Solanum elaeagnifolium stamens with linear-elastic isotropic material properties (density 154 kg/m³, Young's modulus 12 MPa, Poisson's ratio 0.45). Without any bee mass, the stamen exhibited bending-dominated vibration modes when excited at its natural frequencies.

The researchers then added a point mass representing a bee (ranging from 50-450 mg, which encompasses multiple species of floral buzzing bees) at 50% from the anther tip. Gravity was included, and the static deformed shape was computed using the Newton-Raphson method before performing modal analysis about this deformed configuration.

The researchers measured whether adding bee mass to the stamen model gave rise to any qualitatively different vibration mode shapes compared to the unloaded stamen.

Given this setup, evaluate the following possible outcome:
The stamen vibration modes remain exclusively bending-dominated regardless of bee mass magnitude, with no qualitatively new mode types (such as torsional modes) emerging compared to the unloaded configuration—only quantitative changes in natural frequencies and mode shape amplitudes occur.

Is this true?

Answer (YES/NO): NO